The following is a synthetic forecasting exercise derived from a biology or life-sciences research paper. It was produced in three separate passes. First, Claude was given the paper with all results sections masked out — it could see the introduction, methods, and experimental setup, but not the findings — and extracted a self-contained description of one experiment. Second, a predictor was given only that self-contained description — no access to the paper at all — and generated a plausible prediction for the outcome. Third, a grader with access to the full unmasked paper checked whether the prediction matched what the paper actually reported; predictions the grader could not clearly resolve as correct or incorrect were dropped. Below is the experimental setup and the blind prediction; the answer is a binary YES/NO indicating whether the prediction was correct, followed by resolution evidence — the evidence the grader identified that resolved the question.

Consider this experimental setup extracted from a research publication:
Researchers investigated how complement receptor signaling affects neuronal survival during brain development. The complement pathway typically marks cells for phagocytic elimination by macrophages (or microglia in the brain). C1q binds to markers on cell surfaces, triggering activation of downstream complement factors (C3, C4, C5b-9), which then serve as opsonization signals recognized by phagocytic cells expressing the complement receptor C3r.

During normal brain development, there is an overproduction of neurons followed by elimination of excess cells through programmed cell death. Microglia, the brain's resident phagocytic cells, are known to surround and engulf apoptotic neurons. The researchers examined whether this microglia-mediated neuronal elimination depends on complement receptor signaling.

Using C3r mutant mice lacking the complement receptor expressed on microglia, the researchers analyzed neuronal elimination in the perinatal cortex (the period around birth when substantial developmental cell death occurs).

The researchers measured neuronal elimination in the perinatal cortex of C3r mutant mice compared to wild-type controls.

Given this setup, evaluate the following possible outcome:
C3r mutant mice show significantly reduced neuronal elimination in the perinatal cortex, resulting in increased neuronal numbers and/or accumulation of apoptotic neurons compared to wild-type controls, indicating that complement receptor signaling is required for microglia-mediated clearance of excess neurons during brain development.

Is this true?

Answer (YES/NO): YES